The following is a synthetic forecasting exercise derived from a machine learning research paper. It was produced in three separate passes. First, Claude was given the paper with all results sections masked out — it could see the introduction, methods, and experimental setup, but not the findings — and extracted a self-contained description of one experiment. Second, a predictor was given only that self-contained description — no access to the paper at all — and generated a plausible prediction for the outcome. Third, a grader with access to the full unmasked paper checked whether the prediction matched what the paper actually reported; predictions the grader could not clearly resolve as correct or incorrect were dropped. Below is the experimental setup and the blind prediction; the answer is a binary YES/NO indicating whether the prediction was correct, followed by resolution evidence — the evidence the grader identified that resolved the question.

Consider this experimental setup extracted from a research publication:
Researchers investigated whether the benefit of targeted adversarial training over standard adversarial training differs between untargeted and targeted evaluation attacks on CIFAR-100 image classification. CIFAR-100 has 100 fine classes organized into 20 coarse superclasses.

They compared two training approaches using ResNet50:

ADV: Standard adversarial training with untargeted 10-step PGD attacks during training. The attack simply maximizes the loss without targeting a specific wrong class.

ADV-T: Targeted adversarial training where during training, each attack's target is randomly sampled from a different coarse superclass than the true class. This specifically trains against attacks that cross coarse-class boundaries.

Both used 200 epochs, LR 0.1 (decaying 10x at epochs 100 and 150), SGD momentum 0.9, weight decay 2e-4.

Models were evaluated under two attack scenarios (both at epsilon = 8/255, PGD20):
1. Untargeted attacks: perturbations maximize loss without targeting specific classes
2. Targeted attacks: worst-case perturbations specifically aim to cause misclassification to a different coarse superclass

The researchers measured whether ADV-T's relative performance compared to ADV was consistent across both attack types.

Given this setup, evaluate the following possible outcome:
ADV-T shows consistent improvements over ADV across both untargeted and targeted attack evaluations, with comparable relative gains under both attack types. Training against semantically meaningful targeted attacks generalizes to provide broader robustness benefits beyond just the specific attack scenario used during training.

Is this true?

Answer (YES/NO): NO